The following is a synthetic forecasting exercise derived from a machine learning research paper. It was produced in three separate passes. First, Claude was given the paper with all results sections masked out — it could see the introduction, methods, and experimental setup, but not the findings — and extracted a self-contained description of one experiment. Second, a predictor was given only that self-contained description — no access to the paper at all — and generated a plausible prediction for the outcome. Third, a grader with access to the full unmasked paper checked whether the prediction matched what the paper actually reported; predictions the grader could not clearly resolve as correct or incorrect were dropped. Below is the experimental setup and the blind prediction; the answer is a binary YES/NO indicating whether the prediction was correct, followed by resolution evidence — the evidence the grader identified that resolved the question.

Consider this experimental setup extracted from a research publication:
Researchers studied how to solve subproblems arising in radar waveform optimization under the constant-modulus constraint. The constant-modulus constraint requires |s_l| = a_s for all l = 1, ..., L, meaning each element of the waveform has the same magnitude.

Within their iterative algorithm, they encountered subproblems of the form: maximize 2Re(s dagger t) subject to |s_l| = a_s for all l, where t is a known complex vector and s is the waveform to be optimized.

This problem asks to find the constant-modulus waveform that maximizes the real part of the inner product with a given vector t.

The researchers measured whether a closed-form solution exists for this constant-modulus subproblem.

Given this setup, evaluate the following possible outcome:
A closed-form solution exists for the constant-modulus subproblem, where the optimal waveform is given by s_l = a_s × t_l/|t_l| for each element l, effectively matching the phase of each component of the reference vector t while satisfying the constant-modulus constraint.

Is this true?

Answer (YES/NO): YES